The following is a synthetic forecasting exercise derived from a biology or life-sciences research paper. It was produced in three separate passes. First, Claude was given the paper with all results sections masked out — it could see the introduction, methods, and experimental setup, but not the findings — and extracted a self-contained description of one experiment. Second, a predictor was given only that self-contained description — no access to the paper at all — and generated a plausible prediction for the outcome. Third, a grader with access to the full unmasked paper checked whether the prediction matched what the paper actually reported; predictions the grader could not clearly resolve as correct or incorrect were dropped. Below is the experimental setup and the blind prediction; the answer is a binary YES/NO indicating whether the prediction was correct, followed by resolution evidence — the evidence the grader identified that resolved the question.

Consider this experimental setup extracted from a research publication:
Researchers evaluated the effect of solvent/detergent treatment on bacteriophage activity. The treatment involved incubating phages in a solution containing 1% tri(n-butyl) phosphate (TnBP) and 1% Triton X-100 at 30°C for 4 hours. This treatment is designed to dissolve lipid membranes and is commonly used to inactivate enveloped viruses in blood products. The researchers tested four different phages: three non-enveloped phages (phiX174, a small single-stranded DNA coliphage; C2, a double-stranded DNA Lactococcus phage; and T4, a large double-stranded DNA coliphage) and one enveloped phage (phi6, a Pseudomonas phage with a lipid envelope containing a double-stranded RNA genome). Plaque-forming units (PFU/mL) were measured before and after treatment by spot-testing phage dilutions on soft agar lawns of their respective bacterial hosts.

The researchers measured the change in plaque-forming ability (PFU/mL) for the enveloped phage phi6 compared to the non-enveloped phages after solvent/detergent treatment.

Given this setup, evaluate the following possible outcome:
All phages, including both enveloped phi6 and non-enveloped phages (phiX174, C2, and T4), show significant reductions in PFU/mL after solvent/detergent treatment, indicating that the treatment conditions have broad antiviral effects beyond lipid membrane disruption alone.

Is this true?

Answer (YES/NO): NO